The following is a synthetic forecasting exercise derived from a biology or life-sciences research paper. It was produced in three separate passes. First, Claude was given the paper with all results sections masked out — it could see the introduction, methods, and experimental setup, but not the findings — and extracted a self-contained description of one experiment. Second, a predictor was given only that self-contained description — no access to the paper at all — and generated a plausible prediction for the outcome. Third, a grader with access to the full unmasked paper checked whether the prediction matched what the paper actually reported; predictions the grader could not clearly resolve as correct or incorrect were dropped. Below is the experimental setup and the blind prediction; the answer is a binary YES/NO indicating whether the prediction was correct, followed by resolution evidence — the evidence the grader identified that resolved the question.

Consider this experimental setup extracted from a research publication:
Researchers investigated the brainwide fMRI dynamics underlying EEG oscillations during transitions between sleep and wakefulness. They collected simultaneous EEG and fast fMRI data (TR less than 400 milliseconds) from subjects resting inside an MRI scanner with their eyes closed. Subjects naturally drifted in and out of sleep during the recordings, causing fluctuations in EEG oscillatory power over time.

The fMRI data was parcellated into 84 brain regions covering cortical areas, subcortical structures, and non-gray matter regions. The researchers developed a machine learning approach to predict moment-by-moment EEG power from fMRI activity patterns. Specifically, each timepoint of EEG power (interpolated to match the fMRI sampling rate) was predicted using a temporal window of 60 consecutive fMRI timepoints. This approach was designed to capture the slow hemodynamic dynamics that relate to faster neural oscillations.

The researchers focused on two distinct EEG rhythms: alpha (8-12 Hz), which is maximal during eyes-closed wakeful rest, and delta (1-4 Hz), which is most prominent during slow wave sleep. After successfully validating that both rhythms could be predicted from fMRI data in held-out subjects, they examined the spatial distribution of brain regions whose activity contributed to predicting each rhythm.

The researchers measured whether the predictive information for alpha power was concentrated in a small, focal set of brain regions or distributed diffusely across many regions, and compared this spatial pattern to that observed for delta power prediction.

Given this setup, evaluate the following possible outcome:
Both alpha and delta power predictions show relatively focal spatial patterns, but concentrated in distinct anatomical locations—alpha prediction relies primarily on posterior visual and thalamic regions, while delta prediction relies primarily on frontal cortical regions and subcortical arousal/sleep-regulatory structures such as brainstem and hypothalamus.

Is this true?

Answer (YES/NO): NO